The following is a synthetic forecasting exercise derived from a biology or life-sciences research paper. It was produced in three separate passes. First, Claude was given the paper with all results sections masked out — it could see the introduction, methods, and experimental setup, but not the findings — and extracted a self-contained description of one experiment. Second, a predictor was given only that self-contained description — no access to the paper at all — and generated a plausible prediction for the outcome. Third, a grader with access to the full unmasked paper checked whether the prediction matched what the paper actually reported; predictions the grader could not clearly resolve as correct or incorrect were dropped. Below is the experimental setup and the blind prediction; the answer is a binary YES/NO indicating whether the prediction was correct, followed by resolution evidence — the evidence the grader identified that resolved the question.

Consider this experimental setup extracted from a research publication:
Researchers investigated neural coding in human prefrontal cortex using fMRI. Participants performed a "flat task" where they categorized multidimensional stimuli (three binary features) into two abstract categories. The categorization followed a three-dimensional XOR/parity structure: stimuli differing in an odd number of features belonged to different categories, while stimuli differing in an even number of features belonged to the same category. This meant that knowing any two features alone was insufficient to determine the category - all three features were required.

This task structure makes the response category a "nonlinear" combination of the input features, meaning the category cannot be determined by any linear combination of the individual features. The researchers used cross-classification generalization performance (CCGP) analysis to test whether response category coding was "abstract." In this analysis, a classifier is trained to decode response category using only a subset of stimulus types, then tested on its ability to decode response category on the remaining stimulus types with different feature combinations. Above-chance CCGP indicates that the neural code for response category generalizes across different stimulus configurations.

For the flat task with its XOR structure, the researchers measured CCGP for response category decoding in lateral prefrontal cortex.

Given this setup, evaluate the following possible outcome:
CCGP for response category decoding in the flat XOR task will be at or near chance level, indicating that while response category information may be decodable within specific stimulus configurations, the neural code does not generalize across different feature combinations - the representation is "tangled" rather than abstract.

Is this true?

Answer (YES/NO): NO